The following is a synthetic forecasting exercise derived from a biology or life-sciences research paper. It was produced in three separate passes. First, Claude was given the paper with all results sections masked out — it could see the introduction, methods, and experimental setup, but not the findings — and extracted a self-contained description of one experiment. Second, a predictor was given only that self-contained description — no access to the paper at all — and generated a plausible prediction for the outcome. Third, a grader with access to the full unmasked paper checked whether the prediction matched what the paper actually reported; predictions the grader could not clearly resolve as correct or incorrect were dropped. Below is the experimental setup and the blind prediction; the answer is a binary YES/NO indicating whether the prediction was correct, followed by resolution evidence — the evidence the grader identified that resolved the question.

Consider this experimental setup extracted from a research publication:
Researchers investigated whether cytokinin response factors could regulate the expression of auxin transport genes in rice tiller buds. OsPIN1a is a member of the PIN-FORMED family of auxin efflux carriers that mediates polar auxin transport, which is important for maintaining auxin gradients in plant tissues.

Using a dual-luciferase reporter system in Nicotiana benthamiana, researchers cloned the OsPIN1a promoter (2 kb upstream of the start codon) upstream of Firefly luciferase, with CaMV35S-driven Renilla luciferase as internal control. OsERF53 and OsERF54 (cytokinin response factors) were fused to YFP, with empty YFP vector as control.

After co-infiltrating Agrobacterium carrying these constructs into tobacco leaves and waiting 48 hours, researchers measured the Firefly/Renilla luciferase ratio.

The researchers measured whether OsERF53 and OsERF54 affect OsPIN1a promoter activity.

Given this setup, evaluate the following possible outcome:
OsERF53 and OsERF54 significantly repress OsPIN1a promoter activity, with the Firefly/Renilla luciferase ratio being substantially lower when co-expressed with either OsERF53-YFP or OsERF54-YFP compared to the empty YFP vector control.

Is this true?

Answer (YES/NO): YES